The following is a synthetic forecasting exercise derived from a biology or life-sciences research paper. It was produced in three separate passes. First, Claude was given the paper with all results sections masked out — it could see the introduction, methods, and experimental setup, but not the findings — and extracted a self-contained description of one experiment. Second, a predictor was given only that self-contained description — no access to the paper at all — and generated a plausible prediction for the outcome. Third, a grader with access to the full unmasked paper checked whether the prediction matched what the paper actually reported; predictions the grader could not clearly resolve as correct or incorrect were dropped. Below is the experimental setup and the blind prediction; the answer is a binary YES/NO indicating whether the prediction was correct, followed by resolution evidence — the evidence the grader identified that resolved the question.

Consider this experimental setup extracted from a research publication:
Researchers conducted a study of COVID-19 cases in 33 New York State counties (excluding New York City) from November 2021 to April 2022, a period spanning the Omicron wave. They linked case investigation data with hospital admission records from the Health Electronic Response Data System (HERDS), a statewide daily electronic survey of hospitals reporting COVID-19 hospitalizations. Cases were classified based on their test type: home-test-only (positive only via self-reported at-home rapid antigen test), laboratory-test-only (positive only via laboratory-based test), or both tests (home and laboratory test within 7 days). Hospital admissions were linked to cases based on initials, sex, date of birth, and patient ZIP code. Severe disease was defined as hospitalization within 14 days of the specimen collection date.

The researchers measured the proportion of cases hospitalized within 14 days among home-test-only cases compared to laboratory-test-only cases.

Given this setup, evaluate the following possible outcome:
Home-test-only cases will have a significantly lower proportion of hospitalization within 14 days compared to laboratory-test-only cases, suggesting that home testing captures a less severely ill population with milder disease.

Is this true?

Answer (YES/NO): YES